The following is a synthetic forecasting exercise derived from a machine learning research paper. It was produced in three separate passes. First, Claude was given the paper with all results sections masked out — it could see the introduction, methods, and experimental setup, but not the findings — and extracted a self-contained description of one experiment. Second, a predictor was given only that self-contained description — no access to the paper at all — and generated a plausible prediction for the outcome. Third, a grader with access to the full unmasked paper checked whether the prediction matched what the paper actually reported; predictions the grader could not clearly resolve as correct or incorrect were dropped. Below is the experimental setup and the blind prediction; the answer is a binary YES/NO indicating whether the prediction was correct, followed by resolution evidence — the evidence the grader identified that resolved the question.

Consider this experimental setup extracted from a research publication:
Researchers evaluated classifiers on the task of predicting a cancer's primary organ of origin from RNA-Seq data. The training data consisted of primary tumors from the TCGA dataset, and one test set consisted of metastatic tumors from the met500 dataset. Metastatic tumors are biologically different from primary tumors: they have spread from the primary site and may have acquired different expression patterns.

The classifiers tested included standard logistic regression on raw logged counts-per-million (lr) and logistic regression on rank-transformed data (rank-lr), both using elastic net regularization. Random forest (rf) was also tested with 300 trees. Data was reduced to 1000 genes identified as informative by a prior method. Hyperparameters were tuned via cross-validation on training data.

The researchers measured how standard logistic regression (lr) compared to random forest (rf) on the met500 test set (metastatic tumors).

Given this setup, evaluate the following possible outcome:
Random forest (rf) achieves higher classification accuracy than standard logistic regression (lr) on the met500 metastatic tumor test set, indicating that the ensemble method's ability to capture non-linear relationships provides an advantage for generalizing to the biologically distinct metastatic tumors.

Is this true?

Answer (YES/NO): NO